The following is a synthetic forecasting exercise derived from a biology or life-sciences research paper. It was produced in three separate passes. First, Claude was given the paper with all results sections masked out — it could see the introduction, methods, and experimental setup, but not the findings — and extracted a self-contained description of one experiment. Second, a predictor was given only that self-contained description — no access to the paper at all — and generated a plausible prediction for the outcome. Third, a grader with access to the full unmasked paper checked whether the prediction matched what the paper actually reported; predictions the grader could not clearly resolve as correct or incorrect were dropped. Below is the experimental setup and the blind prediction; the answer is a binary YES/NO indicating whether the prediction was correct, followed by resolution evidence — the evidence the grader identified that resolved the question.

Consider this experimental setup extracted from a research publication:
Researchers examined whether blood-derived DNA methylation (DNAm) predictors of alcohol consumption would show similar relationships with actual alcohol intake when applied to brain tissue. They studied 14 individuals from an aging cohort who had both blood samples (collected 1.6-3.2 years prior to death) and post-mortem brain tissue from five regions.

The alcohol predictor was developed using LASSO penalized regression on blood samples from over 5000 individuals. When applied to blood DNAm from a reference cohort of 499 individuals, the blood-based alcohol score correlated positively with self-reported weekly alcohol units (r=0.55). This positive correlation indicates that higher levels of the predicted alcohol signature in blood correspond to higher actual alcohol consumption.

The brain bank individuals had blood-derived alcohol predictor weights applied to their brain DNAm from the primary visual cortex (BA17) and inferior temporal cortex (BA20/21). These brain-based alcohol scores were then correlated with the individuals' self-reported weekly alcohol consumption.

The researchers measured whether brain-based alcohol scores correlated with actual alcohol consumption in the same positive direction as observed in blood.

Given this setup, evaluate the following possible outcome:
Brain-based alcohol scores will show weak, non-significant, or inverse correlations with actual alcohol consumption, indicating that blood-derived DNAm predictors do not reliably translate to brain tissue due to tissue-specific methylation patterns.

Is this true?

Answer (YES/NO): YES